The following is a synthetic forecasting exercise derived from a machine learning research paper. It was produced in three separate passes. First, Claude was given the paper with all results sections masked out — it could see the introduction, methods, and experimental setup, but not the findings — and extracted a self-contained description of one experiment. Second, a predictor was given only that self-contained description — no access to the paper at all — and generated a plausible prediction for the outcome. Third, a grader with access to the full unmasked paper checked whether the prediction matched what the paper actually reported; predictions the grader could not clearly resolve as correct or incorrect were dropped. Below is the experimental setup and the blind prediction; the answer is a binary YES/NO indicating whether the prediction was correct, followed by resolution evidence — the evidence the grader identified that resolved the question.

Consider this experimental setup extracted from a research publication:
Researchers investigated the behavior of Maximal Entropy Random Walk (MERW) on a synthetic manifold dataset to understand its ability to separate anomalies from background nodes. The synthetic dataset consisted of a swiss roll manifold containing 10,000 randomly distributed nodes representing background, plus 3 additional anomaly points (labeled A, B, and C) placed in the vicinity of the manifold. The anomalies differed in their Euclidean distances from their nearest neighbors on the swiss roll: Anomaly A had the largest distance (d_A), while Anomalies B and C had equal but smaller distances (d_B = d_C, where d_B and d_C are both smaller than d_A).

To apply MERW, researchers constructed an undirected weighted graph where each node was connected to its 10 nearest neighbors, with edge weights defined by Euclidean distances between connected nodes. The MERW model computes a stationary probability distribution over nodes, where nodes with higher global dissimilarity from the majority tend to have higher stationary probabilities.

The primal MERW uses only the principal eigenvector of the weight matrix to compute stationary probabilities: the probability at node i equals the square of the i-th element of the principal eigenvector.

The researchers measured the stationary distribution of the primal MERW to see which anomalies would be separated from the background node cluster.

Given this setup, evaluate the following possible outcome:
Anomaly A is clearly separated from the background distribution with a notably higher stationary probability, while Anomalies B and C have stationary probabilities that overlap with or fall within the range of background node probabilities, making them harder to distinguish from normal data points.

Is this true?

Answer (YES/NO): YES